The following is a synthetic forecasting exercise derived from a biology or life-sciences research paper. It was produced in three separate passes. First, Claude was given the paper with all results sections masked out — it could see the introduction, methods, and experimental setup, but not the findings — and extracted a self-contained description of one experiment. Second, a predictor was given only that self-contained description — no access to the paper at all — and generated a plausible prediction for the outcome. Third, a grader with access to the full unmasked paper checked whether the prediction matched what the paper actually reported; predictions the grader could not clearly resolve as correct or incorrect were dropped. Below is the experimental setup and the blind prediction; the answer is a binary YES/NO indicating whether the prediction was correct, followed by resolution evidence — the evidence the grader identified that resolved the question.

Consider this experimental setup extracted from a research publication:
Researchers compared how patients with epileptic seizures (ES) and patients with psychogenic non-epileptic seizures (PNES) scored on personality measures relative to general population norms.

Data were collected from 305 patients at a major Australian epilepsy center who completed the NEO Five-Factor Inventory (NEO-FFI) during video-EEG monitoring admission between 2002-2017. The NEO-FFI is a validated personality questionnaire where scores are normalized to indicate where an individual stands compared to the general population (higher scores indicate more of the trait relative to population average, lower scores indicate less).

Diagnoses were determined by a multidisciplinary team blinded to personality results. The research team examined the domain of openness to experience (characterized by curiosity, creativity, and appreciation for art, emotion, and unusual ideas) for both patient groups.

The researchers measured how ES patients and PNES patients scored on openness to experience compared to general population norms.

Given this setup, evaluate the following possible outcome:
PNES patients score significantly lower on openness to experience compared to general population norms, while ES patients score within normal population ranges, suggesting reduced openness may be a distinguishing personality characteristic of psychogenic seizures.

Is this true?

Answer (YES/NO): NO